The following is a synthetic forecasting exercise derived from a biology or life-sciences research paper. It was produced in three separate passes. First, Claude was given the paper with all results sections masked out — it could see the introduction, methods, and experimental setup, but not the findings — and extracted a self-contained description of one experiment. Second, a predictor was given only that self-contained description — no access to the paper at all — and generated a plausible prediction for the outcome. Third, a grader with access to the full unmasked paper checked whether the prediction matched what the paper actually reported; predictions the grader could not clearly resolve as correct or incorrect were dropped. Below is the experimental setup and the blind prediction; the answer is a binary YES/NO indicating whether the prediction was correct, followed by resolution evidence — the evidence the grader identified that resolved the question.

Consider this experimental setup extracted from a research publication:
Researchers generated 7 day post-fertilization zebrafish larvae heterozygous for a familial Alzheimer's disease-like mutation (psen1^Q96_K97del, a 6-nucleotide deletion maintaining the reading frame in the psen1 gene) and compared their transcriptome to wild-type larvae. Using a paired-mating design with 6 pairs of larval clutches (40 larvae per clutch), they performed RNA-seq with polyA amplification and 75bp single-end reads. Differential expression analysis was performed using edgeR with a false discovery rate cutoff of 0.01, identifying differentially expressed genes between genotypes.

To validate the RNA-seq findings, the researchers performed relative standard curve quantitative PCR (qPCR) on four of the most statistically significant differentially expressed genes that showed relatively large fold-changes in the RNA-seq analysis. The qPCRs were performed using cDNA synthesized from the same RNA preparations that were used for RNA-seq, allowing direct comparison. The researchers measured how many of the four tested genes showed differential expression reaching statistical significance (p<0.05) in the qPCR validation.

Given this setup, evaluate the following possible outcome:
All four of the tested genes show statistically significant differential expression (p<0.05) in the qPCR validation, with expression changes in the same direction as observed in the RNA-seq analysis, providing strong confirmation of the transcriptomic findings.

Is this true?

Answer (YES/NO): NO